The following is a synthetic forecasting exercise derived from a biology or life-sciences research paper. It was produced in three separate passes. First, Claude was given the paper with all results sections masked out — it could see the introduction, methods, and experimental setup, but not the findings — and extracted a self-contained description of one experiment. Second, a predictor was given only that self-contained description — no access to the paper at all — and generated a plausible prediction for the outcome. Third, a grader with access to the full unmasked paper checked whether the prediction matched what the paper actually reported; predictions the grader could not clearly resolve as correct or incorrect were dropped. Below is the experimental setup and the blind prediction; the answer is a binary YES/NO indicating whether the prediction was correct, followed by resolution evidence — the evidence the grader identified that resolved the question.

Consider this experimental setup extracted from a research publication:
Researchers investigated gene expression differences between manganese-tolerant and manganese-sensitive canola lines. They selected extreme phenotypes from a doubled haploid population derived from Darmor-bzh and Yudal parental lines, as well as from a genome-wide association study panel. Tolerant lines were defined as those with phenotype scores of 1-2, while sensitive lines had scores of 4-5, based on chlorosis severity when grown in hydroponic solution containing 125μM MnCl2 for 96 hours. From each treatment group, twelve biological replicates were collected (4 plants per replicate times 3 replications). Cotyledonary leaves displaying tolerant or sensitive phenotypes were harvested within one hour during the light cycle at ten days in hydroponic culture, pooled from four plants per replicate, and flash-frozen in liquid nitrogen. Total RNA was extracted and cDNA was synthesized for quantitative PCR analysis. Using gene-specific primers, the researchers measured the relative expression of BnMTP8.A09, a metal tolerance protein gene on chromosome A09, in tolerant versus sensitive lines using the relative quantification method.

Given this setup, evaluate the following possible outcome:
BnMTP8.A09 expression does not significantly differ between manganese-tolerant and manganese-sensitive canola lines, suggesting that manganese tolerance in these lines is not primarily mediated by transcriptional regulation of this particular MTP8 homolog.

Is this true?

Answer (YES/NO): NO